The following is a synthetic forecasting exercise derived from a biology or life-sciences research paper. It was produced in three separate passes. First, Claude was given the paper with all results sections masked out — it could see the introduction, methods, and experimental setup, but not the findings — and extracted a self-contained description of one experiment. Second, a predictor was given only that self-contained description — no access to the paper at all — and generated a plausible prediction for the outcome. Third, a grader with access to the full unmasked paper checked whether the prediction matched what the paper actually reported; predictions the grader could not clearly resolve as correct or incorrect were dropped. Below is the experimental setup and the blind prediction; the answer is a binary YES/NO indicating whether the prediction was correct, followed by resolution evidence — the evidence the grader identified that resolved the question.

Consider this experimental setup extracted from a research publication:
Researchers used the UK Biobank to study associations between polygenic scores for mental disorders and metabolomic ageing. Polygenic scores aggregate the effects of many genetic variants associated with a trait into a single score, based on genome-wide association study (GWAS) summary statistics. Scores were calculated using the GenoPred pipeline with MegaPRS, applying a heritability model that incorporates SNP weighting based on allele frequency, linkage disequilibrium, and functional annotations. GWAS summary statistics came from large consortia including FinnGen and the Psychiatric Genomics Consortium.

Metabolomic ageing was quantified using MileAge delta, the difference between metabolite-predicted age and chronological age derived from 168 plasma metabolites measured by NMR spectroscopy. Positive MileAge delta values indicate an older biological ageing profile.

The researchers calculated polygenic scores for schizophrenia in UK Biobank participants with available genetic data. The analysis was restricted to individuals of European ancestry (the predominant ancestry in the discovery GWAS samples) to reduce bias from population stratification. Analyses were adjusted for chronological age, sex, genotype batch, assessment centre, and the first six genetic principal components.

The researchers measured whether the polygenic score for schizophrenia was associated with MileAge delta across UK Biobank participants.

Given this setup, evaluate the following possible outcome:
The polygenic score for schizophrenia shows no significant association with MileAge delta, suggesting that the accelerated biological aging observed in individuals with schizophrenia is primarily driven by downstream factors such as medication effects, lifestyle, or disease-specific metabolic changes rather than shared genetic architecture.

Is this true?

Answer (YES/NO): NO